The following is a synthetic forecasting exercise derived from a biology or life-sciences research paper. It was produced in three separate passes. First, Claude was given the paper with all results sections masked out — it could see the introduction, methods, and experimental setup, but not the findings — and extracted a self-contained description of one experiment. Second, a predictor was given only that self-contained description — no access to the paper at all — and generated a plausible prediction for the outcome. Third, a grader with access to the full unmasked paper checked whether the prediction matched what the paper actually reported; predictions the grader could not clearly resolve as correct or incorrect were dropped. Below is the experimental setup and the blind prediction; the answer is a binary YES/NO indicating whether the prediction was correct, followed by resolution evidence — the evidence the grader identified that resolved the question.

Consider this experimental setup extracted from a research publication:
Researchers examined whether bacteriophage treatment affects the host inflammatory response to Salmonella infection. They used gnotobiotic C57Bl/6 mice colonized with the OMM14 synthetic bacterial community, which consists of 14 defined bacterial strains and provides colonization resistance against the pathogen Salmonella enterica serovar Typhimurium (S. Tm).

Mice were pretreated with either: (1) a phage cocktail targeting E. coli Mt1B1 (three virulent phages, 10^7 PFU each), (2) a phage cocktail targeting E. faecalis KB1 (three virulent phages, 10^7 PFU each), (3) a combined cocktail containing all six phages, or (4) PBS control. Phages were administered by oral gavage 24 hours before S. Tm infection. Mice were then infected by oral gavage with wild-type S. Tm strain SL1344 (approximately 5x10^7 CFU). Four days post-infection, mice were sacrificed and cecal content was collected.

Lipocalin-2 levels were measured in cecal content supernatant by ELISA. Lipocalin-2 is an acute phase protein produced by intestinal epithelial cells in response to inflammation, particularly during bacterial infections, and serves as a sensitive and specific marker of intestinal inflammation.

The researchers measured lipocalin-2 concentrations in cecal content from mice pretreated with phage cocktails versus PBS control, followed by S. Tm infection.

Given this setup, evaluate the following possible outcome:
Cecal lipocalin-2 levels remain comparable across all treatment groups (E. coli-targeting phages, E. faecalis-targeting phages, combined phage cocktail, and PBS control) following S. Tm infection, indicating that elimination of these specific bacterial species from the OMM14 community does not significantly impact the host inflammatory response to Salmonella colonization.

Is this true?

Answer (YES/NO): NO